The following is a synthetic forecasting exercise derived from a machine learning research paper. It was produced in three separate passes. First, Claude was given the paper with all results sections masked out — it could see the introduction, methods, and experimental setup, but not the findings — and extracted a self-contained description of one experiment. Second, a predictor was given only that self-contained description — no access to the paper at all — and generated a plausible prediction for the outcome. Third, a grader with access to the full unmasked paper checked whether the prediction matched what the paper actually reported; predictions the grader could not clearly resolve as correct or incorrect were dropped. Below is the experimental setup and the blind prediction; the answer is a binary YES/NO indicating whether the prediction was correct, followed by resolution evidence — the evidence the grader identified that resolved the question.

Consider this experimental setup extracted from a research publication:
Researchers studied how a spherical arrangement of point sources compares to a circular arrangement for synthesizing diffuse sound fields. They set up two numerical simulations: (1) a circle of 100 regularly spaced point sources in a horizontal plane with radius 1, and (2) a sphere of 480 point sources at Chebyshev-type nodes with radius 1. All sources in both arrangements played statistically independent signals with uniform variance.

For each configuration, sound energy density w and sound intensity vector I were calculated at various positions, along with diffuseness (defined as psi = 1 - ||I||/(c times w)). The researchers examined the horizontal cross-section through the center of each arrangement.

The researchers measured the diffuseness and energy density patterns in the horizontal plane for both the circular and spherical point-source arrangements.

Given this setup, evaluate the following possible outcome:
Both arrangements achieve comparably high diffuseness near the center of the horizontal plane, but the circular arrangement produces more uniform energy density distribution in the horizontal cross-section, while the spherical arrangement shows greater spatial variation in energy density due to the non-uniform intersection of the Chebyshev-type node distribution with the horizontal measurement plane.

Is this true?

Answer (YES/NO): NO